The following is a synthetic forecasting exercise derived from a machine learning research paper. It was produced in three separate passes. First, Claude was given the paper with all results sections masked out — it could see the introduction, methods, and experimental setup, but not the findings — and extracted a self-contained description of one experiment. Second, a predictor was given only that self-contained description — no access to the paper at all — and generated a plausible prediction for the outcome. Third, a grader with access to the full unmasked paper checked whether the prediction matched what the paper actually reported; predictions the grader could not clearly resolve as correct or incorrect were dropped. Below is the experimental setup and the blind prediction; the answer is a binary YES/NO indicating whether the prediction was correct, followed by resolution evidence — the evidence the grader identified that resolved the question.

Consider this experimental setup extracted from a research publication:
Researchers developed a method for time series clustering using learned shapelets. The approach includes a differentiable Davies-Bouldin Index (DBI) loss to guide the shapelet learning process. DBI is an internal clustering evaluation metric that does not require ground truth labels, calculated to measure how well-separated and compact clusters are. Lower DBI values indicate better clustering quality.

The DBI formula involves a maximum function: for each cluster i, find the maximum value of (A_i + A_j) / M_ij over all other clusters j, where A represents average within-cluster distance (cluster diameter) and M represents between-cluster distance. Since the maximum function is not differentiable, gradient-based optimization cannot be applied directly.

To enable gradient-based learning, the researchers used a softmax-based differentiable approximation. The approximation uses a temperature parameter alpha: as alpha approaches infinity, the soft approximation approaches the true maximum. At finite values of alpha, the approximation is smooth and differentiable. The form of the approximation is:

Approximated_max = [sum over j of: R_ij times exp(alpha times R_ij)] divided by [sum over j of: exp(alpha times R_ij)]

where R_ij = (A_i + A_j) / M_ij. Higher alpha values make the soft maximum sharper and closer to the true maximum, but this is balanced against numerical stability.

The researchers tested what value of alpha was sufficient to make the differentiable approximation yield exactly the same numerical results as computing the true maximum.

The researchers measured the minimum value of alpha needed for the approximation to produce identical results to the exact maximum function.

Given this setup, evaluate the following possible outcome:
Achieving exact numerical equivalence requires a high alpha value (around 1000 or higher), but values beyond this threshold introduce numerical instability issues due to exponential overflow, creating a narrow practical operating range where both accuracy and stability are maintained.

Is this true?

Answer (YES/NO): NO